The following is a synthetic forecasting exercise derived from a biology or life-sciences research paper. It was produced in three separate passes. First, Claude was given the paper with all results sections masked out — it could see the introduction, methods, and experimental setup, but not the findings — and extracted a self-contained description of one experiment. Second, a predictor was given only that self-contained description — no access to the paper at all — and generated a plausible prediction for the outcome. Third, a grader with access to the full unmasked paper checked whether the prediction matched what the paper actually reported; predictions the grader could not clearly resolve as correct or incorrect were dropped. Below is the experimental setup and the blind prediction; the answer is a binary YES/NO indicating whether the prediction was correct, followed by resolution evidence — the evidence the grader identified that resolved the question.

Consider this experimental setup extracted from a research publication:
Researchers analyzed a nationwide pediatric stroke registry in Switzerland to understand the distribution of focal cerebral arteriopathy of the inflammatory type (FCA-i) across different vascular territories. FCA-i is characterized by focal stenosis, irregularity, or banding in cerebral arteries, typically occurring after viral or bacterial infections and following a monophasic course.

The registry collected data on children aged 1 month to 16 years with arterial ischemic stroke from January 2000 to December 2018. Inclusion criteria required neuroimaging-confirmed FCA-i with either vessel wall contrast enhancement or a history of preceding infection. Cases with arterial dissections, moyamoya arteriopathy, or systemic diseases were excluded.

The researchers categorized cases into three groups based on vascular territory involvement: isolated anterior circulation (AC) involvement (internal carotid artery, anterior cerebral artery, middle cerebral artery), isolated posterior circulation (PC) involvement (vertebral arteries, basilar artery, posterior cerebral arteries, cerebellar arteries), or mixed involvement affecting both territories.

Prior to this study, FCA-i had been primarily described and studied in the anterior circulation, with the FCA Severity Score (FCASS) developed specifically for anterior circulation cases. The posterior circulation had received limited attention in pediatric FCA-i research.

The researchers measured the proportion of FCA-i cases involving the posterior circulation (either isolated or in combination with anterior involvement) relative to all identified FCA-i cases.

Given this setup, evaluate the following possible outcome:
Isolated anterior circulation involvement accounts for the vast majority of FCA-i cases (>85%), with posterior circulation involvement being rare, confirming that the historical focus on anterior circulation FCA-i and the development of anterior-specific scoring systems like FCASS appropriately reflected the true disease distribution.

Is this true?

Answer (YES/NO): NO